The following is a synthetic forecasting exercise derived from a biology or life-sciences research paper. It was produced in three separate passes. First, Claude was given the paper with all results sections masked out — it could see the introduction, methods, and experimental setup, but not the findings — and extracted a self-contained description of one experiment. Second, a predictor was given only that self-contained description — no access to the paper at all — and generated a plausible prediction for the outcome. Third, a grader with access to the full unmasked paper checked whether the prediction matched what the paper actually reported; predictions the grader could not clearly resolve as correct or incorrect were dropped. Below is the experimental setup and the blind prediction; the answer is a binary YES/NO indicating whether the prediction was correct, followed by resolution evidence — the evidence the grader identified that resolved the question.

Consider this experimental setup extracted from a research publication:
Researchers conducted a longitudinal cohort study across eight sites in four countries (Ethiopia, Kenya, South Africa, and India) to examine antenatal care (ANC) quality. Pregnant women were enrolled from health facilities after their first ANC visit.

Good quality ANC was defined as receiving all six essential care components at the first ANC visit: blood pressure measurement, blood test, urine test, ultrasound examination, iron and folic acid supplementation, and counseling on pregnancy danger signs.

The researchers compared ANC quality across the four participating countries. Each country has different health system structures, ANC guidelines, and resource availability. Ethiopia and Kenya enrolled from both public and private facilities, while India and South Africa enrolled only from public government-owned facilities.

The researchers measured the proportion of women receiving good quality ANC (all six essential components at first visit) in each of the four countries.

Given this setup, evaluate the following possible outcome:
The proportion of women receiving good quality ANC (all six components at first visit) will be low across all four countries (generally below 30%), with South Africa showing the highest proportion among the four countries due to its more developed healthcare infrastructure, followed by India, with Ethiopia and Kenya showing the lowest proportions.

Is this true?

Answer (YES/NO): NO